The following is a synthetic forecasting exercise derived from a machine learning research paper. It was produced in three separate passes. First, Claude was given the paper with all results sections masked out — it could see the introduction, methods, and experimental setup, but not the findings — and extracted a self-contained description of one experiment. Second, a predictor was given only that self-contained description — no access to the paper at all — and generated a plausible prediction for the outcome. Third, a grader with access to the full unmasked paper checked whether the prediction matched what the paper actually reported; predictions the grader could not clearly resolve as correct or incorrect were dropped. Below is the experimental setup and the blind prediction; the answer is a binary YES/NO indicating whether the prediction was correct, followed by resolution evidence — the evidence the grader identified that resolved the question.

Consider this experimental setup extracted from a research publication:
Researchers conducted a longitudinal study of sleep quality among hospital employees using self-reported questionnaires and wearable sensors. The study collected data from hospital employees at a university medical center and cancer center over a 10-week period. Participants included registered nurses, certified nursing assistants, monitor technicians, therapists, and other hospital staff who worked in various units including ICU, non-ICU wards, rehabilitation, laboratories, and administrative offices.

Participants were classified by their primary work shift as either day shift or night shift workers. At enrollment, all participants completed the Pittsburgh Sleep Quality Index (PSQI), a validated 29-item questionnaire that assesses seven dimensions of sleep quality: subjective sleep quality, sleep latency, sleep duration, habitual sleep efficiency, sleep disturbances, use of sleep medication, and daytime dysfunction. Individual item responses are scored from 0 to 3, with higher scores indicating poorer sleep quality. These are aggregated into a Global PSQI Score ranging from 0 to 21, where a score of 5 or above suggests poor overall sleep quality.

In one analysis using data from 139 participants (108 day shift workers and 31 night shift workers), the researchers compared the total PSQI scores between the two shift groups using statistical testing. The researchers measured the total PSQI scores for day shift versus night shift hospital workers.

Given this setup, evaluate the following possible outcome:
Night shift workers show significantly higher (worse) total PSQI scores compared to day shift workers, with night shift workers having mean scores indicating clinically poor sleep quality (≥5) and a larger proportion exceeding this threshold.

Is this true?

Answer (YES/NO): YES